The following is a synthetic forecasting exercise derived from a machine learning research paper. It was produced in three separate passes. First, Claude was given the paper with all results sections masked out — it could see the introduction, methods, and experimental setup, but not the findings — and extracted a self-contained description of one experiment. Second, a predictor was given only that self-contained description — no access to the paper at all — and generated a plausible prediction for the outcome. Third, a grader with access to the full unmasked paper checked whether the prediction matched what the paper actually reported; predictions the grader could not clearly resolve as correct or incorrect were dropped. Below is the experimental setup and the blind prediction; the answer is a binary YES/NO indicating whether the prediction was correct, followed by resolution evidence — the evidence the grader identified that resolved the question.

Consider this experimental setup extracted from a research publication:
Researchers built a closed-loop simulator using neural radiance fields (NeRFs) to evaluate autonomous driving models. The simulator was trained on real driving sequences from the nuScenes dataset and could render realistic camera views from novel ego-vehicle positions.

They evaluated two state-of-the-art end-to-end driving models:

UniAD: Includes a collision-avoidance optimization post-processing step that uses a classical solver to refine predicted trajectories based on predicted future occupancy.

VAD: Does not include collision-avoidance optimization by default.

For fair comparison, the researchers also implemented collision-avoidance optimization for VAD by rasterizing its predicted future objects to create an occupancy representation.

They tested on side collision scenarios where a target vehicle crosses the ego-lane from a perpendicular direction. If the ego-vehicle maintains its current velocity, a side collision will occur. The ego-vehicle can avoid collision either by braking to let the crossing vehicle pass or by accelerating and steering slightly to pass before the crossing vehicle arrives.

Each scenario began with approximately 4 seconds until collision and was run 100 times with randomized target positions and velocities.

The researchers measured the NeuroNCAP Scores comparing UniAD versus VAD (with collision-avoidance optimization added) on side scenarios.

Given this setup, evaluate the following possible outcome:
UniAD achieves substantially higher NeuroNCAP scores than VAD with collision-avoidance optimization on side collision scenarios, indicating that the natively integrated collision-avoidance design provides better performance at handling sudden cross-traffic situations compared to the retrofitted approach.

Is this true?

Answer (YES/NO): NO